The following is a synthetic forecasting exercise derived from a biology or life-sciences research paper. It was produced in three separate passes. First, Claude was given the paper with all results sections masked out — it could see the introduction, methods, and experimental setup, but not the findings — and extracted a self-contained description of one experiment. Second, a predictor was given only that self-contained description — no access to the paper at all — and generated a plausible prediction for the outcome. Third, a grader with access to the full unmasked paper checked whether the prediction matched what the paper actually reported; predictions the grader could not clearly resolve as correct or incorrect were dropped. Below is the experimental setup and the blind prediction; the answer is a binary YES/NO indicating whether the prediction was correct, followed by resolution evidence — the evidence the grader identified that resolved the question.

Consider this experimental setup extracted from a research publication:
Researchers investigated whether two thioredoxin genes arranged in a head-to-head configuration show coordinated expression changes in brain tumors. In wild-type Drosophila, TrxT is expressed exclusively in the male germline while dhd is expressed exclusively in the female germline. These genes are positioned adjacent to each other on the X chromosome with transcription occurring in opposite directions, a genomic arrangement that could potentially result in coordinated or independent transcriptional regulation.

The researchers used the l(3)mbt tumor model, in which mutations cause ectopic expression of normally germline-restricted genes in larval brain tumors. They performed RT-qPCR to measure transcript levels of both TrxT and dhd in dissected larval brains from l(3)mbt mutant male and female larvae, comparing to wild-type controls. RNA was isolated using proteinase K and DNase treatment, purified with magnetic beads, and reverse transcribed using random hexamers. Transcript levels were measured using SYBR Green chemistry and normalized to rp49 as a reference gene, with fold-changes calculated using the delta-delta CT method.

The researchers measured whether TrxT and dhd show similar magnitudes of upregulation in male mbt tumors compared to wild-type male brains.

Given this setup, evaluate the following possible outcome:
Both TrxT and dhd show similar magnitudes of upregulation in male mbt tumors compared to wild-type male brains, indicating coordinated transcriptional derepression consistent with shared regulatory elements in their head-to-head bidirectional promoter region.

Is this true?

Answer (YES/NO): NO